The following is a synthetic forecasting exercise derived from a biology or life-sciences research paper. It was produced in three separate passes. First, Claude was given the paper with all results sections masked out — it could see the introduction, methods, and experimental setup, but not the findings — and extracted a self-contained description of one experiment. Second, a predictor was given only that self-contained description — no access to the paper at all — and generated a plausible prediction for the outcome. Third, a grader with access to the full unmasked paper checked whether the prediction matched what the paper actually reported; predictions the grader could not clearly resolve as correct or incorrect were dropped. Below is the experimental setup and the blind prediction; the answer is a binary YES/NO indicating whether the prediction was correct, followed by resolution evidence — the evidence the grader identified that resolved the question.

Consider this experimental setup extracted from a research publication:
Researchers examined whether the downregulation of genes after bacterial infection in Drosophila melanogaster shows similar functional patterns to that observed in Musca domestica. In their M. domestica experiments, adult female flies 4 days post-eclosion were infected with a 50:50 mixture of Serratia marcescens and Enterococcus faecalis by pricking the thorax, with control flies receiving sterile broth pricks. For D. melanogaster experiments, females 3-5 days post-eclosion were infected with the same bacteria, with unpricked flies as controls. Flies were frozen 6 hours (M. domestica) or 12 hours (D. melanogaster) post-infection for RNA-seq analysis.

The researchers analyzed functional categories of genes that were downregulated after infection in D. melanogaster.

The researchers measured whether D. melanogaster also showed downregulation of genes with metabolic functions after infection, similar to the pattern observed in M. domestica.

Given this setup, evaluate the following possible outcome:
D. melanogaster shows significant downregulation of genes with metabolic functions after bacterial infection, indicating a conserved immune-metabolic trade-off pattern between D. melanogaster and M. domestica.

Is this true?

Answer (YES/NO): YES